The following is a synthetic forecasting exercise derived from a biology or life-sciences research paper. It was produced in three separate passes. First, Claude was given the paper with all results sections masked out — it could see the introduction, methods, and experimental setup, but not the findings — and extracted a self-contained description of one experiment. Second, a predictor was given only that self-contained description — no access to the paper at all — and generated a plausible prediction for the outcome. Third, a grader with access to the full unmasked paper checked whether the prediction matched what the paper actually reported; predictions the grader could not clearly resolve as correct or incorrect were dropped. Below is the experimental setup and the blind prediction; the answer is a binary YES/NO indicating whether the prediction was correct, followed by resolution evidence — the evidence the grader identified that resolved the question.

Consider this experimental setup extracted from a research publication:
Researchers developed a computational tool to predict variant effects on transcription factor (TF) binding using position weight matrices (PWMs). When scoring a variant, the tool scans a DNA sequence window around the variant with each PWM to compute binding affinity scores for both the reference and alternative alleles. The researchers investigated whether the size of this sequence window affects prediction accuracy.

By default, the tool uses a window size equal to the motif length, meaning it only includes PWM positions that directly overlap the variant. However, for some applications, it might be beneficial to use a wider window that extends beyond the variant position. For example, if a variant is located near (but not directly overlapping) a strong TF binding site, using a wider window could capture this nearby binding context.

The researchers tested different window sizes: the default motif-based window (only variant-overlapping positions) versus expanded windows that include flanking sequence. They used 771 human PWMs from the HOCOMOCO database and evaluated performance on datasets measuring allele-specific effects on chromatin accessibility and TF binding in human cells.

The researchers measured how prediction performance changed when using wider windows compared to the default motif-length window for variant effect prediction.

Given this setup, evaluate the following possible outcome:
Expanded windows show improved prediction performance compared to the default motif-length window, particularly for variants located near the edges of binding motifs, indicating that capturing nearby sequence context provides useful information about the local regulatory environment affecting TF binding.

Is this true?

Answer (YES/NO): NO